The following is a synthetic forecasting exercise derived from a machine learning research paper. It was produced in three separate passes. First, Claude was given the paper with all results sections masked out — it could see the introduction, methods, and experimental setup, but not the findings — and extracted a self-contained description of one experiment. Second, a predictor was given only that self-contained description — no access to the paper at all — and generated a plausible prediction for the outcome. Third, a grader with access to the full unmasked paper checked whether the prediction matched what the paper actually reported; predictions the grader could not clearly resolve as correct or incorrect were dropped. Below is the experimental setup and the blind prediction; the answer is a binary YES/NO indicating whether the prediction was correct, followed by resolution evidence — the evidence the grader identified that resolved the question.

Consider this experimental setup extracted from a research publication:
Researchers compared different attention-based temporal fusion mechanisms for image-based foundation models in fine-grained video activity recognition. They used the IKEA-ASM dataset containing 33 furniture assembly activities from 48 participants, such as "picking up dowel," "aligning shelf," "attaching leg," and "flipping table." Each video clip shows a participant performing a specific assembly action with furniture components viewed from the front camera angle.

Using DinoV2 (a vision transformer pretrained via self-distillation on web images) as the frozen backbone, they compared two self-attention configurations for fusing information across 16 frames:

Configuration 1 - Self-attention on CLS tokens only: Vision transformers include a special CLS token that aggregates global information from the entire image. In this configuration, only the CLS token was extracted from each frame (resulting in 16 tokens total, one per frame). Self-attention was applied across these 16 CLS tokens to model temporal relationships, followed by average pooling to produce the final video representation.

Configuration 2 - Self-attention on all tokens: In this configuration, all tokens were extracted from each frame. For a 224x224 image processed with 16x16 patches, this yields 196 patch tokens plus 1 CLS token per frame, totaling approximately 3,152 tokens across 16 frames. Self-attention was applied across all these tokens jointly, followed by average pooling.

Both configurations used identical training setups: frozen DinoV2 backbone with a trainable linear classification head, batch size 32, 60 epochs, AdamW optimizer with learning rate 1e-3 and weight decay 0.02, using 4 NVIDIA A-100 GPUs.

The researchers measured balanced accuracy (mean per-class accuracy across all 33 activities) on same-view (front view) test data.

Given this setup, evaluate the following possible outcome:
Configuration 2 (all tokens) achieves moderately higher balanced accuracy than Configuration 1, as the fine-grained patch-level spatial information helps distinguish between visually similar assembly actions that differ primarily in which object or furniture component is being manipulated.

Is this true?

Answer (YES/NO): NO